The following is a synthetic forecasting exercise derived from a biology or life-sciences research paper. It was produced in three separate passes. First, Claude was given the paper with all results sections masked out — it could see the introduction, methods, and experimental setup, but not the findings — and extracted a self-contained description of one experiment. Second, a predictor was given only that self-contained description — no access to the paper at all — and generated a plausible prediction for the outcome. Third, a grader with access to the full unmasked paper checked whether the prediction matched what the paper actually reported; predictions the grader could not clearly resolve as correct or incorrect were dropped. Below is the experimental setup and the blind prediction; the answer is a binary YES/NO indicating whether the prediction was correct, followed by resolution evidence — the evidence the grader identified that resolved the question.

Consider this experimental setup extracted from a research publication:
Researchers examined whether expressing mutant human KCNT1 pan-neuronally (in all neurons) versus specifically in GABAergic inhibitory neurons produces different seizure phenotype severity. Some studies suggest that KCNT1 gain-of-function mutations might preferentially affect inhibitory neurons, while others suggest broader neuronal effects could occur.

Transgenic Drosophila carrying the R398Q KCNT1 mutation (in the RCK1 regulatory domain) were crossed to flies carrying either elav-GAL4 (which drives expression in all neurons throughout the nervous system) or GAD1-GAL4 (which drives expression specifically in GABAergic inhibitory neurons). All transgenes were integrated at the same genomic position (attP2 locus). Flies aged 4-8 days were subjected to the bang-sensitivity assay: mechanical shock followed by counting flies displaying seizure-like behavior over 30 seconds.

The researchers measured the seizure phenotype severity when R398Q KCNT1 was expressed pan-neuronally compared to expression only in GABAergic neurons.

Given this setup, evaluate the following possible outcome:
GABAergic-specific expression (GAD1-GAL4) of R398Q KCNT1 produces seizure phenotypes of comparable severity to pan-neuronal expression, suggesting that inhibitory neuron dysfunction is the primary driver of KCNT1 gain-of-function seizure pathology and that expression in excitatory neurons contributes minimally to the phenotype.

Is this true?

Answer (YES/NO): NO